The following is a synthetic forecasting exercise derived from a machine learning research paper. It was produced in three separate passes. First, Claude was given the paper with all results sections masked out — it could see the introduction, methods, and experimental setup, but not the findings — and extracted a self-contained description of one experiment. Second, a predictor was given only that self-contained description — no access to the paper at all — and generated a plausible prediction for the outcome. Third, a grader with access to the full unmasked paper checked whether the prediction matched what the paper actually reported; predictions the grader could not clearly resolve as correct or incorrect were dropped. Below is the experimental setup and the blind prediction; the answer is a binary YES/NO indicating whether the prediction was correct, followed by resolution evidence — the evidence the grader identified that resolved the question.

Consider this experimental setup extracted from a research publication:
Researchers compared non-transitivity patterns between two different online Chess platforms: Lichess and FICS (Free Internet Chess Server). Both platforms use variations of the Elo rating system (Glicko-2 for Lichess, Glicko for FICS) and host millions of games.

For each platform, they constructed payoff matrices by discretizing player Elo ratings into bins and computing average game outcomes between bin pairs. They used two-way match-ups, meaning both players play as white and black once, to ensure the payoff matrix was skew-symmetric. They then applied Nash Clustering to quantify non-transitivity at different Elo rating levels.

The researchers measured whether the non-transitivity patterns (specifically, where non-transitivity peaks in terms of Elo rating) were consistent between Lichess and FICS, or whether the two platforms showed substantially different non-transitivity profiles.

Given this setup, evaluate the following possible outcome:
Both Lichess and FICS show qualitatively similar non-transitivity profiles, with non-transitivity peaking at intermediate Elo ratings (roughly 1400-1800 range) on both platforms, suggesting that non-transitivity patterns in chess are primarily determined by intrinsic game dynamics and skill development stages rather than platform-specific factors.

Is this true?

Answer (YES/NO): NO